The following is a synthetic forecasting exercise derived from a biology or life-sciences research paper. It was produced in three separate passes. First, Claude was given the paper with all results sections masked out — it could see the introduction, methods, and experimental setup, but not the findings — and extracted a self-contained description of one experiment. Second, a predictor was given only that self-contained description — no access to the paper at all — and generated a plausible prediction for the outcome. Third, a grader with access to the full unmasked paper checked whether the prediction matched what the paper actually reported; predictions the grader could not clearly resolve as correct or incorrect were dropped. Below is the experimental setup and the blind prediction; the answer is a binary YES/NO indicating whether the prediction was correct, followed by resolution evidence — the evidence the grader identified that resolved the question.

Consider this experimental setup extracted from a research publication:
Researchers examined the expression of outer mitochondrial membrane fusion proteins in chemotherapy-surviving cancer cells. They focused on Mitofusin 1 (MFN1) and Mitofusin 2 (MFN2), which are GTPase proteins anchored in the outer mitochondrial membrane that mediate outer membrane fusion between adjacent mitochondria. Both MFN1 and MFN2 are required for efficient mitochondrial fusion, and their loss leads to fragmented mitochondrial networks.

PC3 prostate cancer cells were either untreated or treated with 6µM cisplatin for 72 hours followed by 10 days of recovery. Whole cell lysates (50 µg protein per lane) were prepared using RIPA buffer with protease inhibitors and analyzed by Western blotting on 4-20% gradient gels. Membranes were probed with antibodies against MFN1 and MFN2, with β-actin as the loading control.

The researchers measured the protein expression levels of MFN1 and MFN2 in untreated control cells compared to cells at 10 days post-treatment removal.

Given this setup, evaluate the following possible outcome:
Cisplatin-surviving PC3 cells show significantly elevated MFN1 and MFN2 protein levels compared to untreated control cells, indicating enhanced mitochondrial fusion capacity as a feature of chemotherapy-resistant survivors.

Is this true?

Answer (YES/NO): NO